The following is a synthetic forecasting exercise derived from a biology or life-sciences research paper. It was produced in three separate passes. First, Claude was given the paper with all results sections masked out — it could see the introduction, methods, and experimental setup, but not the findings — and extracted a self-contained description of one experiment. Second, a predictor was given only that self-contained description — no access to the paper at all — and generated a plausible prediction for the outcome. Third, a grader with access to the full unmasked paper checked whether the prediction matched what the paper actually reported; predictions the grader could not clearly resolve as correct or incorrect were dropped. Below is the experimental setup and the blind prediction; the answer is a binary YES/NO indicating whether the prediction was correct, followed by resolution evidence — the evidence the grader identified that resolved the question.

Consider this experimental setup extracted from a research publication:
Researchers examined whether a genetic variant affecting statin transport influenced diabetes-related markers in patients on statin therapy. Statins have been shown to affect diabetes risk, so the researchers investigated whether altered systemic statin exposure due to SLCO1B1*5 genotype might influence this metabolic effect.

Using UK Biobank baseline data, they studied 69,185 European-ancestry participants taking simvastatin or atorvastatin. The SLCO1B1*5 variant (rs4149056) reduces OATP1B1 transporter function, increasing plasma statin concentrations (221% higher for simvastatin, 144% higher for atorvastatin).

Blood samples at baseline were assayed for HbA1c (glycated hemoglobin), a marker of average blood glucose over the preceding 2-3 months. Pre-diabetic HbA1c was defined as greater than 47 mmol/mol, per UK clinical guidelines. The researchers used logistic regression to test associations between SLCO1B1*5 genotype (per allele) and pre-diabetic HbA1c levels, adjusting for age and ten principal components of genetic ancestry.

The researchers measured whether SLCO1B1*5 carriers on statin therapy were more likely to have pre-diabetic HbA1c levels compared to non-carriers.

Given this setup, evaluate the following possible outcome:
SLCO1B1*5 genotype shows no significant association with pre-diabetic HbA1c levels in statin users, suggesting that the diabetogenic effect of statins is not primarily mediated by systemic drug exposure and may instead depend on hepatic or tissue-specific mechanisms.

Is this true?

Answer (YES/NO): NO